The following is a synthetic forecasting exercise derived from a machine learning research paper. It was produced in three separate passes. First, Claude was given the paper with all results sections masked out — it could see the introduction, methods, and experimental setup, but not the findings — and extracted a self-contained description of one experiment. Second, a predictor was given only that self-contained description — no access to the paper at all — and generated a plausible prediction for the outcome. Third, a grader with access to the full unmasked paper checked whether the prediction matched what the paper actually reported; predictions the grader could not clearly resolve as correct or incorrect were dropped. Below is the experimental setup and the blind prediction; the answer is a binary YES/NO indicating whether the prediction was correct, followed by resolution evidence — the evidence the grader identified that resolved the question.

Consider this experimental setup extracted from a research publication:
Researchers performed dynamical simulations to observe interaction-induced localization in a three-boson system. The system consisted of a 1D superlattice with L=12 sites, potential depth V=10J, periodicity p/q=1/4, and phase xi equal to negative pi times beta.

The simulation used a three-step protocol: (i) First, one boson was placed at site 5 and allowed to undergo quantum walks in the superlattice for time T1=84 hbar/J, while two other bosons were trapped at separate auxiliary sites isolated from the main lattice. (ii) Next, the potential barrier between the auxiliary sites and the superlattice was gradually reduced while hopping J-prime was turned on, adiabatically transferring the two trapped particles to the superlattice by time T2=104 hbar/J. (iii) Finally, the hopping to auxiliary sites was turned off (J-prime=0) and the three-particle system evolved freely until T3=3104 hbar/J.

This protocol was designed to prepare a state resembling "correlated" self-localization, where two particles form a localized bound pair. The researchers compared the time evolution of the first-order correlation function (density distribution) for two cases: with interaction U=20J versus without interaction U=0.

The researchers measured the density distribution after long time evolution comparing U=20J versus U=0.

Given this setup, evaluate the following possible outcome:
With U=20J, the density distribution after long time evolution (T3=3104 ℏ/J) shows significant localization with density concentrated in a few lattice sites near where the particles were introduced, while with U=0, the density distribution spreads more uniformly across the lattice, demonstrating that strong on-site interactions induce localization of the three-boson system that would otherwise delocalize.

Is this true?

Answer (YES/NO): YES